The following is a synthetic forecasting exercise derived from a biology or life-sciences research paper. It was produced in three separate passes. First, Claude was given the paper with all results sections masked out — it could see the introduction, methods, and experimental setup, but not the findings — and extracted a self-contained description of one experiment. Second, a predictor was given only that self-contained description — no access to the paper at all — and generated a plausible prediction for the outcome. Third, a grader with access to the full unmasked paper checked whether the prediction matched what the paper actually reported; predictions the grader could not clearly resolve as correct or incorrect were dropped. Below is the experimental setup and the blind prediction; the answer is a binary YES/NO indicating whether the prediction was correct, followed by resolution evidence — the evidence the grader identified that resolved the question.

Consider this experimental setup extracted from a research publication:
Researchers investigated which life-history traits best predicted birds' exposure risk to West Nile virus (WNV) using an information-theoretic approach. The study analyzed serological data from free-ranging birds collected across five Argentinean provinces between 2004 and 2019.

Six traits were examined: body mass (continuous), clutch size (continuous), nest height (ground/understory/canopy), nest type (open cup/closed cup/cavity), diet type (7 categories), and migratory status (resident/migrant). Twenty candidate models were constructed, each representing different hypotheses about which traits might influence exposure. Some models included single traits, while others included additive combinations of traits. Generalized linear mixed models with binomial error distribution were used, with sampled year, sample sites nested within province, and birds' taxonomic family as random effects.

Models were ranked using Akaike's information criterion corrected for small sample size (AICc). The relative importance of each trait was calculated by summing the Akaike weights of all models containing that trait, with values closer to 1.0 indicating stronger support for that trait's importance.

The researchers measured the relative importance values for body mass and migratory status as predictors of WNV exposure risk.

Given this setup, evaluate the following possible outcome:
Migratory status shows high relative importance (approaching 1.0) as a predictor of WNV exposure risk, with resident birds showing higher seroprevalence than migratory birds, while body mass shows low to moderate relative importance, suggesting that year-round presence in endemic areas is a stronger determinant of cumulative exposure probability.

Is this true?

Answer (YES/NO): NO